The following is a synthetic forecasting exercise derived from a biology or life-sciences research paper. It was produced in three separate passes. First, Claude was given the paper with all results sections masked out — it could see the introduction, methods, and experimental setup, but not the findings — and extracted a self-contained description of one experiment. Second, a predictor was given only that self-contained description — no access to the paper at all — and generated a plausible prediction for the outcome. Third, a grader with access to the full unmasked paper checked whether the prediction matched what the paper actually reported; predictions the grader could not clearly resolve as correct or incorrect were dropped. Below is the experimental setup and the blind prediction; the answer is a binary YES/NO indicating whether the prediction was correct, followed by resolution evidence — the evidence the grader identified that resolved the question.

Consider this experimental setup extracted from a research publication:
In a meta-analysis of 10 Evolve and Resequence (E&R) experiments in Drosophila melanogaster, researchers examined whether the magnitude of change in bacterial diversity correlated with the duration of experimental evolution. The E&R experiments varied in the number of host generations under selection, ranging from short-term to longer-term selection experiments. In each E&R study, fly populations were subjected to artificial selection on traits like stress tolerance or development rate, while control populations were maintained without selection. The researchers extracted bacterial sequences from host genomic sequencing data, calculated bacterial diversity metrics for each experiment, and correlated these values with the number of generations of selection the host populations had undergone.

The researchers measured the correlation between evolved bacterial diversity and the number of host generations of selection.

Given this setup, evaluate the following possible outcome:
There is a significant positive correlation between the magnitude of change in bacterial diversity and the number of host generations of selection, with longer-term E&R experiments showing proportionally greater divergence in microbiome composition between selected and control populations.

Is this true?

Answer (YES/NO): NO